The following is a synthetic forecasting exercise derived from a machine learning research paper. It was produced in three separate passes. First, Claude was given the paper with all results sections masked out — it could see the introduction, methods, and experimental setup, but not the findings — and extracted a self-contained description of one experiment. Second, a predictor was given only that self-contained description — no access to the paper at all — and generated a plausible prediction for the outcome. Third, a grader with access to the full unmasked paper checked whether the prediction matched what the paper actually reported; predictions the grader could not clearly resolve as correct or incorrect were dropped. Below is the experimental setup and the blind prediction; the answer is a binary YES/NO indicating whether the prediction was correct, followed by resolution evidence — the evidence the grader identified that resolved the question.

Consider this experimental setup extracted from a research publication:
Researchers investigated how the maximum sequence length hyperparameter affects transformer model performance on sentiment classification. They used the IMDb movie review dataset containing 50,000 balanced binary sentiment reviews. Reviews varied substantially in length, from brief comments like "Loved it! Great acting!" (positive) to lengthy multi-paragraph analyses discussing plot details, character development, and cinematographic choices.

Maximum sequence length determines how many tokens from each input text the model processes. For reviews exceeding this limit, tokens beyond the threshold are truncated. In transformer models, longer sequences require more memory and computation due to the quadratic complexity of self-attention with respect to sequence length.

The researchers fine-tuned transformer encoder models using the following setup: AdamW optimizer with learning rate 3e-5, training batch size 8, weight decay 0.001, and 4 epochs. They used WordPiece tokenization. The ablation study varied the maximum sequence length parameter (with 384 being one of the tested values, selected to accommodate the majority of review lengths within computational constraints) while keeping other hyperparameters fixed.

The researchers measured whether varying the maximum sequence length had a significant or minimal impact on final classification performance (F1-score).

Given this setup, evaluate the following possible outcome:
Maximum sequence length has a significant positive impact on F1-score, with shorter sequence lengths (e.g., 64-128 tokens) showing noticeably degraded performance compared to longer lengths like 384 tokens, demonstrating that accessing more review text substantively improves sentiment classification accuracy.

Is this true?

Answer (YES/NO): YES